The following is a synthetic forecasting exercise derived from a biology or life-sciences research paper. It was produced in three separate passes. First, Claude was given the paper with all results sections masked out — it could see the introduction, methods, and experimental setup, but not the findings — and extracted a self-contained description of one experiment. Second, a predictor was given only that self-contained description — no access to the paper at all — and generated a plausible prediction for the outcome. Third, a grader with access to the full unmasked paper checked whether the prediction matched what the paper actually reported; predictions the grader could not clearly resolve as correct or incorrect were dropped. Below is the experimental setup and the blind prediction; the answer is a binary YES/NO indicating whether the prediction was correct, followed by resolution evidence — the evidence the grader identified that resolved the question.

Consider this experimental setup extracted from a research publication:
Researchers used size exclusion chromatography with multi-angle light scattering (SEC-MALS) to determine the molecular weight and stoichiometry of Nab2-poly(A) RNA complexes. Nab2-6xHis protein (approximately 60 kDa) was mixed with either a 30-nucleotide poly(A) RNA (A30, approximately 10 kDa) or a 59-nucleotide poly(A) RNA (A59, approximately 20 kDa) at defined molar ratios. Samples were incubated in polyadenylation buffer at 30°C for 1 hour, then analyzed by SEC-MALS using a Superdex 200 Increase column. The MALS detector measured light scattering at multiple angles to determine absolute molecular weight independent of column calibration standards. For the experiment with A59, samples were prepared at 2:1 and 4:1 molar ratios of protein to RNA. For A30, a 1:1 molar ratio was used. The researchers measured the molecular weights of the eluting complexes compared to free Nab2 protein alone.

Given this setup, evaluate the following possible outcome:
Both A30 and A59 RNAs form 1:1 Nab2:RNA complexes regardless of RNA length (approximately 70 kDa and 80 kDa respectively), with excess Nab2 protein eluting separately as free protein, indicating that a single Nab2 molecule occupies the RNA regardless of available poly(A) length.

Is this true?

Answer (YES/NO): NO